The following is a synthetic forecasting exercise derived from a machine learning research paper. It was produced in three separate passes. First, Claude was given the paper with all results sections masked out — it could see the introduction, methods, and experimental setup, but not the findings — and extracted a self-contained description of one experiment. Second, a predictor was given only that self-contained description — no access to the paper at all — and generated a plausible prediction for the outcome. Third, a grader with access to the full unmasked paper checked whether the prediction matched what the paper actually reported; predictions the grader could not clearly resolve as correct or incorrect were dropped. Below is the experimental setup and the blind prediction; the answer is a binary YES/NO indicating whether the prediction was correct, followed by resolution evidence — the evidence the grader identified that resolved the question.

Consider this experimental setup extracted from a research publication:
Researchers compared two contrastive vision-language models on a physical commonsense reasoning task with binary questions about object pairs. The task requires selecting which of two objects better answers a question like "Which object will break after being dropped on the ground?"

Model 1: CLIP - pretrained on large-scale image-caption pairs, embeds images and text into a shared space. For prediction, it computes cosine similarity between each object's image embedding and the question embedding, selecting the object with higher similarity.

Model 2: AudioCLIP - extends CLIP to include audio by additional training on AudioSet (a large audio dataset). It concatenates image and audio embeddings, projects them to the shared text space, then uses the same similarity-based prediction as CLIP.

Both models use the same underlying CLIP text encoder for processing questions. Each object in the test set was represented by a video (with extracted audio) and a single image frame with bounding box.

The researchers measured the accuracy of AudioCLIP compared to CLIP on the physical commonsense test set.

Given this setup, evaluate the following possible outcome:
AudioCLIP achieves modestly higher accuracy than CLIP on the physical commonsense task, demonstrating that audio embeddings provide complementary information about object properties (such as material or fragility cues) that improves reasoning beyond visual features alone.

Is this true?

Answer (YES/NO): YES